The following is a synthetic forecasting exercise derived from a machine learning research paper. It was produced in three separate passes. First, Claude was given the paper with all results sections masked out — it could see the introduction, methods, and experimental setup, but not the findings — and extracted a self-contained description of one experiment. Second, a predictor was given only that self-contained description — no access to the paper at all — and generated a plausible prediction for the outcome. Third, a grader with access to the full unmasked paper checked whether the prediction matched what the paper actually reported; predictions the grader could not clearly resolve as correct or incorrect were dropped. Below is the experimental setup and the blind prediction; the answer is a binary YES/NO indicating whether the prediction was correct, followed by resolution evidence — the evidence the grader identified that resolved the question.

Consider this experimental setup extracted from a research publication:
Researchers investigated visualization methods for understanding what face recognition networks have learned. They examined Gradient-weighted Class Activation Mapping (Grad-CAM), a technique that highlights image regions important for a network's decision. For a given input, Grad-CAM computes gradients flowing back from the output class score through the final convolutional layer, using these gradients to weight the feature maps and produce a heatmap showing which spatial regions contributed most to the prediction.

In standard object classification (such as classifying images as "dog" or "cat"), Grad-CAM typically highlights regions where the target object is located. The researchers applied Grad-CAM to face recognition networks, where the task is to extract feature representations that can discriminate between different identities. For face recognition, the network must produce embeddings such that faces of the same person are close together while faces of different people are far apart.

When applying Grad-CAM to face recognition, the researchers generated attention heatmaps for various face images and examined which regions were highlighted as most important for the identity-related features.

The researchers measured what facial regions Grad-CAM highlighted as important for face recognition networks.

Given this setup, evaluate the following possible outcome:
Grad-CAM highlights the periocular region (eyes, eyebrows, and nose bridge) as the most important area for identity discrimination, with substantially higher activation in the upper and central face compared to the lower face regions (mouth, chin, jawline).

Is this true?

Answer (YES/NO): NO